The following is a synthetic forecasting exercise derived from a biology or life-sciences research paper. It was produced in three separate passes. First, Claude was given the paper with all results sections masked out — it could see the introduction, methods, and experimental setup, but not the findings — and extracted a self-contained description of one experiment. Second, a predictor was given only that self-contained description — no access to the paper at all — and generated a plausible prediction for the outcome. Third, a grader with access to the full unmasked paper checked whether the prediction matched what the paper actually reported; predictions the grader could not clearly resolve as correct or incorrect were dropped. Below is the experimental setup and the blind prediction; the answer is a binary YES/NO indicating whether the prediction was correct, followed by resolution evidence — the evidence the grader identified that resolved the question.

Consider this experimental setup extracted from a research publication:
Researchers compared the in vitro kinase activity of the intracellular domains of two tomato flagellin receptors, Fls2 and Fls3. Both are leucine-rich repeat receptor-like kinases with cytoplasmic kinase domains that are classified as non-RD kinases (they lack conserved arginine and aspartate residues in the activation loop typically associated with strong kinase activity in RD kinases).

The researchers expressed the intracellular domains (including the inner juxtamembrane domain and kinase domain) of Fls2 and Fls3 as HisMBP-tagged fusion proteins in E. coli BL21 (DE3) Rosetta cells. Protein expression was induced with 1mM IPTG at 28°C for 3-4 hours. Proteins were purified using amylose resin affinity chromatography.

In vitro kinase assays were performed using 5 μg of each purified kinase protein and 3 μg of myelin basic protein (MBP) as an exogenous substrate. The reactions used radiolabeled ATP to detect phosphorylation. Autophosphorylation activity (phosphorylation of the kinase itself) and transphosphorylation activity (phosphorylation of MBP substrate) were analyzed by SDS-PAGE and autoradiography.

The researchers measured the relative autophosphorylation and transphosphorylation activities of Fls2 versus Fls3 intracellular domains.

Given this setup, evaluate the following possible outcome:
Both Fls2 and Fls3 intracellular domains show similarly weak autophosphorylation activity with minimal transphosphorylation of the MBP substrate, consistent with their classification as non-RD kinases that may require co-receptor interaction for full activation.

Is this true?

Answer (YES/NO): NO